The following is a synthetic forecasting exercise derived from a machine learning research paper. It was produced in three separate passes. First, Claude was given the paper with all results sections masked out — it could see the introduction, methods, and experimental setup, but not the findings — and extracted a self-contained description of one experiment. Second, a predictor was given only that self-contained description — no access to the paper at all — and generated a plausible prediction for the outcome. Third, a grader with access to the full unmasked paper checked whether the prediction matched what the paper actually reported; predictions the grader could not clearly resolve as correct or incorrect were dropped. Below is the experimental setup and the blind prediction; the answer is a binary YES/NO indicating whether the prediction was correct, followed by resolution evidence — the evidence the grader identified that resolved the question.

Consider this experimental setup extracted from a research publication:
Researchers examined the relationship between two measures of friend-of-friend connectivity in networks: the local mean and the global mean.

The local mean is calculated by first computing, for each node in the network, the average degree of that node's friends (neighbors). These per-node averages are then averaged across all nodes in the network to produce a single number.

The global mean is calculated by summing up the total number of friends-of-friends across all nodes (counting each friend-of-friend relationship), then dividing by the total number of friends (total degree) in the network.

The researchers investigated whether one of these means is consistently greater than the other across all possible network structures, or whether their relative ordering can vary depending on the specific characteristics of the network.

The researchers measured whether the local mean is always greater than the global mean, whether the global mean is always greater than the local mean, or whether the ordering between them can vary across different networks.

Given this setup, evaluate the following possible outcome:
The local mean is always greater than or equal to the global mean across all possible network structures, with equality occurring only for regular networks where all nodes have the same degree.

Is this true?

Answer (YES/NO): NO